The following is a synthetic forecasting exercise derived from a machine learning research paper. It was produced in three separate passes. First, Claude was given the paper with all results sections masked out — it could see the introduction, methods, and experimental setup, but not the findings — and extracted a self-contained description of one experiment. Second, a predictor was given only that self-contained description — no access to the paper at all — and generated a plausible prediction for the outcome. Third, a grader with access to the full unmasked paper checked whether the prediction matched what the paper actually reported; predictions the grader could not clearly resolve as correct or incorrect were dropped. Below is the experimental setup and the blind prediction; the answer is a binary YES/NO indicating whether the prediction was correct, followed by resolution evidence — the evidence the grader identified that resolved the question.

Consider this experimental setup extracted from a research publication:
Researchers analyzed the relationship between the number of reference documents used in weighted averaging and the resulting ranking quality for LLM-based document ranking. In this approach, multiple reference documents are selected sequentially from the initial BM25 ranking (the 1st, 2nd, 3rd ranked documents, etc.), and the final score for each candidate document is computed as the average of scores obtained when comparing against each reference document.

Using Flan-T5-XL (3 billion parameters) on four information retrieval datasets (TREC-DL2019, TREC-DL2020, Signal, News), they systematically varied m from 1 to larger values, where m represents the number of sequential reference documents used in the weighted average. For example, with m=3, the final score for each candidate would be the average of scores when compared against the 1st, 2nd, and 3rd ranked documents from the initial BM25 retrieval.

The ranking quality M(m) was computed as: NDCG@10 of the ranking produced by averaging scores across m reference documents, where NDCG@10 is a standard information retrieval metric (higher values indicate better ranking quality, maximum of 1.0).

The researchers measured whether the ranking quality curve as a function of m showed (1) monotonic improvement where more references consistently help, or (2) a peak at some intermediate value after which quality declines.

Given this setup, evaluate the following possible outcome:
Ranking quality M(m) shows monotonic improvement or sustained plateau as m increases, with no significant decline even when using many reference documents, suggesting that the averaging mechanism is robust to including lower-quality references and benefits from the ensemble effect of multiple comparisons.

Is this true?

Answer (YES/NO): YES